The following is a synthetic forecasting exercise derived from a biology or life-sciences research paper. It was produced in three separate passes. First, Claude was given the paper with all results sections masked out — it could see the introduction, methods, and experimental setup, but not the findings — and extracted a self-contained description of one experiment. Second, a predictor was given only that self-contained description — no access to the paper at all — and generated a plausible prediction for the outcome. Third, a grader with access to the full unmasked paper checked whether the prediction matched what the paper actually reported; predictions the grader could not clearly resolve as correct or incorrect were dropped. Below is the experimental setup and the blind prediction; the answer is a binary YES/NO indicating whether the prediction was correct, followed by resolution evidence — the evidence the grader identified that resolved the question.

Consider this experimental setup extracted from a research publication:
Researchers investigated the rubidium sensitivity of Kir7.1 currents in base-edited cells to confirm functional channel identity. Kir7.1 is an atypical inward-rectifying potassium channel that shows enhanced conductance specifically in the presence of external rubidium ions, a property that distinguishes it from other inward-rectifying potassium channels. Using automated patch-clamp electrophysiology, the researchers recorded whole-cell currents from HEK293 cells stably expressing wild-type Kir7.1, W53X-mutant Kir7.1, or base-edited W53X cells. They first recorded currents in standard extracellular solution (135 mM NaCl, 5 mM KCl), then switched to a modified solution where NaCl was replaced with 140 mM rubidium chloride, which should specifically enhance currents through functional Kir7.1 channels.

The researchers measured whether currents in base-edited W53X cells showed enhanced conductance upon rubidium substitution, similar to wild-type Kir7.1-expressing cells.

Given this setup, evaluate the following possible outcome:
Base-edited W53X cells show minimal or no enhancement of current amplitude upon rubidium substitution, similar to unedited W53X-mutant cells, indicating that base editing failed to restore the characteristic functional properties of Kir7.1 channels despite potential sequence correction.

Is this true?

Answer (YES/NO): NO